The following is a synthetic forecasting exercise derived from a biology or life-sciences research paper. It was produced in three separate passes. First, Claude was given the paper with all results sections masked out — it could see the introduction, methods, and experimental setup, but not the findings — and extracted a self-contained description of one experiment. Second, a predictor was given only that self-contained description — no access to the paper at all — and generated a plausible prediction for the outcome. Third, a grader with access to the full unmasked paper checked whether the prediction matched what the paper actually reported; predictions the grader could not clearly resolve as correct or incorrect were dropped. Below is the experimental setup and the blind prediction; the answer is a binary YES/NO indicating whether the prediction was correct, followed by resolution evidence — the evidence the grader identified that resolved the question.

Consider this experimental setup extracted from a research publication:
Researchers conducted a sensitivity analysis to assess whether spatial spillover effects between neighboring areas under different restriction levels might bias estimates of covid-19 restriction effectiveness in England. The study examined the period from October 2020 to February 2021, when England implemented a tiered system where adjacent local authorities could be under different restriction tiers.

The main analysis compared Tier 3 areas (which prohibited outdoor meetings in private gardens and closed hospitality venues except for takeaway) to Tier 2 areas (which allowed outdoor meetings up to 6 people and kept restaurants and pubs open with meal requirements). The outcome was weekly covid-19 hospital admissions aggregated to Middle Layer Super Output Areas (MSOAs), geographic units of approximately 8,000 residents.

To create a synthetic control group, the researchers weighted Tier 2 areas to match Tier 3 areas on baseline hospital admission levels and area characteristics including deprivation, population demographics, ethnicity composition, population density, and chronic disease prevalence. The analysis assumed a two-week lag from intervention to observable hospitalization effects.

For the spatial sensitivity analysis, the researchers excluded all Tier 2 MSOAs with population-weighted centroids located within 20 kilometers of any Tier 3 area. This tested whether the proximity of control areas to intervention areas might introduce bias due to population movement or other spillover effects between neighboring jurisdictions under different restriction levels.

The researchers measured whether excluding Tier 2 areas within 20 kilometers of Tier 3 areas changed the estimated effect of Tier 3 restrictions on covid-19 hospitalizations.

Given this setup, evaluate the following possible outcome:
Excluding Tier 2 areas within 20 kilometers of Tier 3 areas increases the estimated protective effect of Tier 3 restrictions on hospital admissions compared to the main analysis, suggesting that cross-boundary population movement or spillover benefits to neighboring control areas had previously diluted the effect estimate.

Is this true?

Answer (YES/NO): NO